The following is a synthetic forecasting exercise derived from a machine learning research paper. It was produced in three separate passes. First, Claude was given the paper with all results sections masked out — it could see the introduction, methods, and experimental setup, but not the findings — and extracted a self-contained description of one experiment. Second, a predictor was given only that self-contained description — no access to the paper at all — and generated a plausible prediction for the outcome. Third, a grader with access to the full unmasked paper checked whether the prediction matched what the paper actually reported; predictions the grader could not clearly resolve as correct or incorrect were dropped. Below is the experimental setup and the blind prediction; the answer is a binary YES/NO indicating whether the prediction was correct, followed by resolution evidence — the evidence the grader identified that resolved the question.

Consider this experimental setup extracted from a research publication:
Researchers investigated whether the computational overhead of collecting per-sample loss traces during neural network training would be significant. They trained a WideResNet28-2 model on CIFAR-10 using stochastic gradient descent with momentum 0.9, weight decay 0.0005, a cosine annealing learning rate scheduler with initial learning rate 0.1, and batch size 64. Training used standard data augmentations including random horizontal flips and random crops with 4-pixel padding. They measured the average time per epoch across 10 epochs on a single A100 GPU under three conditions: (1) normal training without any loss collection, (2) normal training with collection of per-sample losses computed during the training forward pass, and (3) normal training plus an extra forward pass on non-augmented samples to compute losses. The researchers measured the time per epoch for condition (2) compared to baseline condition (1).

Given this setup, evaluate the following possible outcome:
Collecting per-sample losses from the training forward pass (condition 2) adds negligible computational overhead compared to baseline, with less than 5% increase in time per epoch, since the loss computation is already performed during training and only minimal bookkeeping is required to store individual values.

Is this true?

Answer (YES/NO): YES